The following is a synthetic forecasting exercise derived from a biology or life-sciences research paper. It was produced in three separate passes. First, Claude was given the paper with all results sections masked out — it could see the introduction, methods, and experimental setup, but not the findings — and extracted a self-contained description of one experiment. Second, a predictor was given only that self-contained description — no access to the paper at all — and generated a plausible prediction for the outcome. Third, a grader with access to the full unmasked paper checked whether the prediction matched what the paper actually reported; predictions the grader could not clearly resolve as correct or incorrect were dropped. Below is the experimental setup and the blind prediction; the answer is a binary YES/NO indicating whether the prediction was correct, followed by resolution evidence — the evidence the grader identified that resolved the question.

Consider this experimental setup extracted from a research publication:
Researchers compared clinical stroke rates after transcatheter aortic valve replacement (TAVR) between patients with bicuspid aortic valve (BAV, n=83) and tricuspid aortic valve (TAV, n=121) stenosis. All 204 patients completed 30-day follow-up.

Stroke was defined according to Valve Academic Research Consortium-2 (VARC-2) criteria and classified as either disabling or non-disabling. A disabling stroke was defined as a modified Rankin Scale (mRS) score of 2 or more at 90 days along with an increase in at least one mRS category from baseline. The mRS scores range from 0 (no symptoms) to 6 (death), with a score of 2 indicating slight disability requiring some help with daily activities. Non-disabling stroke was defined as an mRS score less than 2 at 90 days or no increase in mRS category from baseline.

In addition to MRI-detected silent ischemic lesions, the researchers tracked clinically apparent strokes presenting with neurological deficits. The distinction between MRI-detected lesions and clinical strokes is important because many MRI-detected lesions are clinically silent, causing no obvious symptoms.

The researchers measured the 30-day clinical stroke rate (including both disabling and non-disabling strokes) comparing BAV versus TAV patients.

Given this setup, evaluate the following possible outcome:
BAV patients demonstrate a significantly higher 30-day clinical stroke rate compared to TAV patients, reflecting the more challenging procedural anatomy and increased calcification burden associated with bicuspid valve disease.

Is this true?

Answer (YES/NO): NO